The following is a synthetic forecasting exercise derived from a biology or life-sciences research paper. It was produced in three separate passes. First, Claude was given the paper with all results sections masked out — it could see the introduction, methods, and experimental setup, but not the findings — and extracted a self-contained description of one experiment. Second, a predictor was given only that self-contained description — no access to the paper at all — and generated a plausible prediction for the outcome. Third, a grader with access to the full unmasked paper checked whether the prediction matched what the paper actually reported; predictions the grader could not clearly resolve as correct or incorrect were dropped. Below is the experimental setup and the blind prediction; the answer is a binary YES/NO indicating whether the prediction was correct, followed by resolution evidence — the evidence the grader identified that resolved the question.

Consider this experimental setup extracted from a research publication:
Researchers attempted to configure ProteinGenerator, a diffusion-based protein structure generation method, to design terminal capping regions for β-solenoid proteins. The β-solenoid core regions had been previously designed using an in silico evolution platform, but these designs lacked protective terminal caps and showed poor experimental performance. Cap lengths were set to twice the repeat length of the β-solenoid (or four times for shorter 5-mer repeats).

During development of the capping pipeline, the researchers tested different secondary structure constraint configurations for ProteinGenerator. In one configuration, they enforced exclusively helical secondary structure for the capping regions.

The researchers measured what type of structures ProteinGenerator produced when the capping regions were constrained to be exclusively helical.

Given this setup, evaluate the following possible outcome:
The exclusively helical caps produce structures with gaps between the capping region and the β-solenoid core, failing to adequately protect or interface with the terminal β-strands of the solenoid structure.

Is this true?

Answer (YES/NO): NO